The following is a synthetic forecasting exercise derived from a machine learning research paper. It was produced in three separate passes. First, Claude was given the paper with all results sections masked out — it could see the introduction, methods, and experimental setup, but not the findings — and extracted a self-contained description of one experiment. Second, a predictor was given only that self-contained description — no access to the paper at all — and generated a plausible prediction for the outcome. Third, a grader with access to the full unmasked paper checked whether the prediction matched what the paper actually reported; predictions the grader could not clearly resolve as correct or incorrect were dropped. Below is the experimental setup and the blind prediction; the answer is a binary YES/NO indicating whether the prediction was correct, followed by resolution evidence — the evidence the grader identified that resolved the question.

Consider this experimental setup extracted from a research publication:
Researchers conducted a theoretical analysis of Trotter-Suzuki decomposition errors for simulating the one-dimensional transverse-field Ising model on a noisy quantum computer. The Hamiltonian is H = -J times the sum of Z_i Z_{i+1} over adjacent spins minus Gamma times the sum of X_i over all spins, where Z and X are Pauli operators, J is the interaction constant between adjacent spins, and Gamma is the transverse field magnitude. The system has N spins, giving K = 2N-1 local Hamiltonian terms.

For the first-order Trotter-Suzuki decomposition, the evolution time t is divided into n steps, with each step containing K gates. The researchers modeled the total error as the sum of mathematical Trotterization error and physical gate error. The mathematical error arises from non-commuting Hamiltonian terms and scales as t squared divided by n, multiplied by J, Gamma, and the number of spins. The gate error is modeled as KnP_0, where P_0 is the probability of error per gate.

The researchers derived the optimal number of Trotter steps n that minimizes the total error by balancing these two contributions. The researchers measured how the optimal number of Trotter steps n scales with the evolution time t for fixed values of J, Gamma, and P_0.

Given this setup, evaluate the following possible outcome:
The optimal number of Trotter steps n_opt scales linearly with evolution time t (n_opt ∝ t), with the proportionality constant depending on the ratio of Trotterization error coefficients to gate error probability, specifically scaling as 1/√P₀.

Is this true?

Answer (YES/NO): NO